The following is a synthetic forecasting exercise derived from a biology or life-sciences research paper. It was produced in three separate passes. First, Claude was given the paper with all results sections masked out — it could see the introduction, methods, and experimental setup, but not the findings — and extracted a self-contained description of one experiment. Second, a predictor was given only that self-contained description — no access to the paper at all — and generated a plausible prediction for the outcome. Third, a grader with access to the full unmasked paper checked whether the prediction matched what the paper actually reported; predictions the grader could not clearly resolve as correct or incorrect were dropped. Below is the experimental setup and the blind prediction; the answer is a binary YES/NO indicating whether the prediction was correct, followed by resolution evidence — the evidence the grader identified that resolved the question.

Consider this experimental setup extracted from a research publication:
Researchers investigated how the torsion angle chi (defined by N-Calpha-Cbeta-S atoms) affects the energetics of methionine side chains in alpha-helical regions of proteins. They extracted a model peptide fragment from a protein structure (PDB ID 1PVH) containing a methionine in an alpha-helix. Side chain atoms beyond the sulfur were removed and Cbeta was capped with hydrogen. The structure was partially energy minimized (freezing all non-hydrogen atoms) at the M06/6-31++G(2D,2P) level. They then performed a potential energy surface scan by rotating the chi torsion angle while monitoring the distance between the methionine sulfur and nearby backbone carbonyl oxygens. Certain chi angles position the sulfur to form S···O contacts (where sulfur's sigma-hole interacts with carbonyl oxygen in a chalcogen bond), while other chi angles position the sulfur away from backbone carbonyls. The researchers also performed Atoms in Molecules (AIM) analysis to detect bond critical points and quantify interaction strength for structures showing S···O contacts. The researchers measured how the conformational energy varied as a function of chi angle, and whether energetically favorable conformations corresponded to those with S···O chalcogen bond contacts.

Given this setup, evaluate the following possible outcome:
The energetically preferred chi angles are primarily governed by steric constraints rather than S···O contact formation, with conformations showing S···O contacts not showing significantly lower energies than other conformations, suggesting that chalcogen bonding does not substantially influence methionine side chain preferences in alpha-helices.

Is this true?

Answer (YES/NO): NO